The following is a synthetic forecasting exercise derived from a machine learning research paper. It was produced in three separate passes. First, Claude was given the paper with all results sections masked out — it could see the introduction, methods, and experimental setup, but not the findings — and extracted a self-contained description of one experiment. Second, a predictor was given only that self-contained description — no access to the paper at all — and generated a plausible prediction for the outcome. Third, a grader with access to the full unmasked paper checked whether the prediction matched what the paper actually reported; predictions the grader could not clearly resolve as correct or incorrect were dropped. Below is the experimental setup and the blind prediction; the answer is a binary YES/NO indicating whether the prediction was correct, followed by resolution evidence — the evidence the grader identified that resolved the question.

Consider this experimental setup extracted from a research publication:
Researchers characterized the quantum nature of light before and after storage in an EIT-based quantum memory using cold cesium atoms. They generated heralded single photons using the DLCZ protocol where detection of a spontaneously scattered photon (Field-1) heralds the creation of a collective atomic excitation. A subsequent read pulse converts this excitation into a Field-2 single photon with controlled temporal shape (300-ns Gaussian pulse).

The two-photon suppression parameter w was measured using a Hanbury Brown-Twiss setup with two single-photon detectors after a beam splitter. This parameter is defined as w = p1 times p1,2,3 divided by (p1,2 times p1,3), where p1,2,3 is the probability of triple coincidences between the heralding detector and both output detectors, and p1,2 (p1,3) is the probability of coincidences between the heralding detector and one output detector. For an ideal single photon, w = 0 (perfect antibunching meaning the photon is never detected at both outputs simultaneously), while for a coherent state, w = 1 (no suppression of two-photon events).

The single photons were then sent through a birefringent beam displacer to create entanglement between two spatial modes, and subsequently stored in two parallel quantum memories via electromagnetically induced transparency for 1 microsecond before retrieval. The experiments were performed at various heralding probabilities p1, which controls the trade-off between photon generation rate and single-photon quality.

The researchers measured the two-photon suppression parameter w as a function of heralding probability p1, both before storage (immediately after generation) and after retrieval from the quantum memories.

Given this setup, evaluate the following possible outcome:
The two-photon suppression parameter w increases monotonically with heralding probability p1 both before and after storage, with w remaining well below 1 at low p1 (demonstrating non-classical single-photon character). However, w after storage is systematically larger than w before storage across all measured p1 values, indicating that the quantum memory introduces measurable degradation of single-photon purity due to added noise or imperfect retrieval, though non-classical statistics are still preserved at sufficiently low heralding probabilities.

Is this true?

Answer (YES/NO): NO